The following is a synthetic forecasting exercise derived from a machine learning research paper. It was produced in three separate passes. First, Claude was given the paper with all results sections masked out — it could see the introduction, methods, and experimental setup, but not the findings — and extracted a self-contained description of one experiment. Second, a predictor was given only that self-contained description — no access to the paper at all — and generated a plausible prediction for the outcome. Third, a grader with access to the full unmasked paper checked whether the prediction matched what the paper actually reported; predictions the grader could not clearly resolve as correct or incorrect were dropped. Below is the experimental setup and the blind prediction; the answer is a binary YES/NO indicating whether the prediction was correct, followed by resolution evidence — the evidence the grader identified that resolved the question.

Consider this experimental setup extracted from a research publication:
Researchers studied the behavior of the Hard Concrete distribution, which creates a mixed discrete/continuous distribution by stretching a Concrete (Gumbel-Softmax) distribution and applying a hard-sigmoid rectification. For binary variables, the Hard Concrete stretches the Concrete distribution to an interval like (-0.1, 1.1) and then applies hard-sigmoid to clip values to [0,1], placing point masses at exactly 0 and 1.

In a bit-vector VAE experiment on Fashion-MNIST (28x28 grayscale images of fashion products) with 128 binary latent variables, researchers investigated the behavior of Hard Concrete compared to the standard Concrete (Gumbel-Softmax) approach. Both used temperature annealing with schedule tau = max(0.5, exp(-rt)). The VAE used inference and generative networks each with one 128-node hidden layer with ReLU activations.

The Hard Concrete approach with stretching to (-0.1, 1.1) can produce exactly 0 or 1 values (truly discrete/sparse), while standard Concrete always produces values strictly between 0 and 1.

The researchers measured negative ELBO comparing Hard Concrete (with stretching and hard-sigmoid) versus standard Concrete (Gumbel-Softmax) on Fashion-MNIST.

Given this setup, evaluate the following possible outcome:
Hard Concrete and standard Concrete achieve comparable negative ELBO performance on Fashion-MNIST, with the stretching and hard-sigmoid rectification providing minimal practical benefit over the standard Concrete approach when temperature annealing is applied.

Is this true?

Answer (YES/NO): NO